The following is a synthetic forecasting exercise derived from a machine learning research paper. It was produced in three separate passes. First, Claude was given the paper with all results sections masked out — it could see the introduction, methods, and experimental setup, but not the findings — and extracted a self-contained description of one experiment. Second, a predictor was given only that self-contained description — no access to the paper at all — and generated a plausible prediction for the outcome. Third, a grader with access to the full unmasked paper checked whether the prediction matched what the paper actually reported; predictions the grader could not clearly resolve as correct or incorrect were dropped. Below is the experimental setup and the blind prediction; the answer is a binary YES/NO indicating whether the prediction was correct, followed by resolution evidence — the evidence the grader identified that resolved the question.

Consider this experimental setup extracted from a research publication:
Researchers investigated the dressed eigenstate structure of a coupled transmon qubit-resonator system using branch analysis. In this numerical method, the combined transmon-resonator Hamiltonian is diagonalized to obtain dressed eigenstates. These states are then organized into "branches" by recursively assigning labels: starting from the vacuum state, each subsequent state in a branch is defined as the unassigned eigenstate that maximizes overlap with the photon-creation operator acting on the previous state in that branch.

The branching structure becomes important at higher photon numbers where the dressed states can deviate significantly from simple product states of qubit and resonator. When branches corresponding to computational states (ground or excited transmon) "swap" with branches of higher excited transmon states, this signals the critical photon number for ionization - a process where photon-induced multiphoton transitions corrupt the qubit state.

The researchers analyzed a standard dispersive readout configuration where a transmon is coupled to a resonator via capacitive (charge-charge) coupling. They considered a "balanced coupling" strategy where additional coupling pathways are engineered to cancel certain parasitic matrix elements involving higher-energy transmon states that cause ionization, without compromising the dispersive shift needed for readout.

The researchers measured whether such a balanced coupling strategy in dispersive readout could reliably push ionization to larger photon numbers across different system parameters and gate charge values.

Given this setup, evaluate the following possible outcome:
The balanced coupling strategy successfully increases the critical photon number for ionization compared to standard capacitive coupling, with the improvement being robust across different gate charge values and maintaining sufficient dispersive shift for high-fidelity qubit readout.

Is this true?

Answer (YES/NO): NO